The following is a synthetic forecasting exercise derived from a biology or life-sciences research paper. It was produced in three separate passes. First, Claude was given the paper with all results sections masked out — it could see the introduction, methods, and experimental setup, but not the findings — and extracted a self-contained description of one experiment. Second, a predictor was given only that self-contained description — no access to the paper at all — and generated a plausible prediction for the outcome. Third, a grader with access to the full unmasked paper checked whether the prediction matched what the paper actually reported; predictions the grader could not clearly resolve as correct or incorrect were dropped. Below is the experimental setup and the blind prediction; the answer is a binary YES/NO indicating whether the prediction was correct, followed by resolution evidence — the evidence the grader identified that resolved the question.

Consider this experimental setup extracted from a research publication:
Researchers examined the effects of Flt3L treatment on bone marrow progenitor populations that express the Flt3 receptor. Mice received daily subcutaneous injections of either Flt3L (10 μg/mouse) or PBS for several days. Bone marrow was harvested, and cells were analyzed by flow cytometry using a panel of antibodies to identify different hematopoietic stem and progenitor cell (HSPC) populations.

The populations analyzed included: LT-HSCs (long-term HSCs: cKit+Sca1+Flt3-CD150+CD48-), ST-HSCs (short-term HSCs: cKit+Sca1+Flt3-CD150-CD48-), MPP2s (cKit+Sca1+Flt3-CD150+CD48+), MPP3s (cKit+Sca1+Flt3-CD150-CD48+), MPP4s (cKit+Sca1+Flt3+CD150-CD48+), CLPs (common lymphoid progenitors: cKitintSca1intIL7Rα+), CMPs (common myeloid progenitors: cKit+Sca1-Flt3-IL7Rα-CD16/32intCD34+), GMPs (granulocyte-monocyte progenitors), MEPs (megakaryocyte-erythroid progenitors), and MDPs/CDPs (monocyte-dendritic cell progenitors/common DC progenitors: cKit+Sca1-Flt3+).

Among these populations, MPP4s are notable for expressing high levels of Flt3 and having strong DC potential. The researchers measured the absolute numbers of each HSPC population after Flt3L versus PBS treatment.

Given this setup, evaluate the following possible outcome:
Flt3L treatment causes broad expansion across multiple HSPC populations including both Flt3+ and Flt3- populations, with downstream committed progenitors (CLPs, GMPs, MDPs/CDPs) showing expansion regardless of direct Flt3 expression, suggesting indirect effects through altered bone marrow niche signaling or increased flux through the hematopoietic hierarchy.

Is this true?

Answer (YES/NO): YES